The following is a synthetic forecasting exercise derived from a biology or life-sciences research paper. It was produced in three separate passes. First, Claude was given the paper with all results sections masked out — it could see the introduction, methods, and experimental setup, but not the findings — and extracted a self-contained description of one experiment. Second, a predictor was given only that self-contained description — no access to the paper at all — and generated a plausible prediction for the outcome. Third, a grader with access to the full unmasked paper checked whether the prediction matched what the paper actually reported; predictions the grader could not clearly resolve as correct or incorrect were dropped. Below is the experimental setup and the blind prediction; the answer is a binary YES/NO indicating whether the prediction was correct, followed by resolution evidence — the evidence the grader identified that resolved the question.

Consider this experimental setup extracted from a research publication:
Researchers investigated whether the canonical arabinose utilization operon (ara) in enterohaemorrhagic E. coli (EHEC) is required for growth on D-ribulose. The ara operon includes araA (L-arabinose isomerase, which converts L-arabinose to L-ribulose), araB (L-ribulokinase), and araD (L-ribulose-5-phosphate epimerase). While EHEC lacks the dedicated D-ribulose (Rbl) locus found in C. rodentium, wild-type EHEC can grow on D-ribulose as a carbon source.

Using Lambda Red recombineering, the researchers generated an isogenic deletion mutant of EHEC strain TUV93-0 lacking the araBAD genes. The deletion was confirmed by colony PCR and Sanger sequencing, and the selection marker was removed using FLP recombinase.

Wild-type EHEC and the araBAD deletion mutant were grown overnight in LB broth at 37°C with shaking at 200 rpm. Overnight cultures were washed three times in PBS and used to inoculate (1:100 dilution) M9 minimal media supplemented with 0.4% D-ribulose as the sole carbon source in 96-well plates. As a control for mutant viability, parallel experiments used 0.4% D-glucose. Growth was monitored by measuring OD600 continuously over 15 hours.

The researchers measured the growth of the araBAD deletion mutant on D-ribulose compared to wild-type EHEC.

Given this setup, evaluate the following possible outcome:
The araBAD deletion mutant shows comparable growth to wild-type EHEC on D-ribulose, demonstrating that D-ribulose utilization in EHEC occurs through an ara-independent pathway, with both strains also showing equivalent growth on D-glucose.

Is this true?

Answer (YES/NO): NO